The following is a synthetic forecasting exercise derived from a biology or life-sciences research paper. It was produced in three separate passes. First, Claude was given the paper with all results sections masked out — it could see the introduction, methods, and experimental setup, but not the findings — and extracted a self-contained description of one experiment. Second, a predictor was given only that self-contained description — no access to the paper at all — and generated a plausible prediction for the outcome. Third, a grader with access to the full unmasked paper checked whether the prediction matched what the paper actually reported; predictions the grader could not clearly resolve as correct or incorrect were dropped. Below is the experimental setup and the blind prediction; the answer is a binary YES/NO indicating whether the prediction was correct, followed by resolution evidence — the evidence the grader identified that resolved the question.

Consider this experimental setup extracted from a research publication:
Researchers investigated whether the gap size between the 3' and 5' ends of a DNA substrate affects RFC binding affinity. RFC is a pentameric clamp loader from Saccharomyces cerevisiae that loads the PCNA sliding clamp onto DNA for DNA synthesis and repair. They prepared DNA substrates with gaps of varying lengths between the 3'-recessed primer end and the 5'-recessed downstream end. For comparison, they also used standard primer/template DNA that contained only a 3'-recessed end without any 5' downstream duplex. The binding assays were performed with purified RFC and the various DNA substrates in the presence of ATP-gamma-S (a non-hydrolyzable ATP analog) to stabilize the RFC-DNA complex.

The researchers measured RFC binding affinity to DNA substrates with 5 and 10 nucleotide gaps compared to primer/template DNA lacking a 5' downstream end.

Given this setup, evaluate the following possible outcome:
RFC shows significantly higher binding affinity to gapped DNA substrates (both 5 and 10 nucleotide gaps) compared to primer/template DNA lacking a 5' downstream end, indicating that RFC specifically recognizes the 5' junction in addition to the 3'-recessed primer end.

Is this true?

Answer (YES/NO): YES